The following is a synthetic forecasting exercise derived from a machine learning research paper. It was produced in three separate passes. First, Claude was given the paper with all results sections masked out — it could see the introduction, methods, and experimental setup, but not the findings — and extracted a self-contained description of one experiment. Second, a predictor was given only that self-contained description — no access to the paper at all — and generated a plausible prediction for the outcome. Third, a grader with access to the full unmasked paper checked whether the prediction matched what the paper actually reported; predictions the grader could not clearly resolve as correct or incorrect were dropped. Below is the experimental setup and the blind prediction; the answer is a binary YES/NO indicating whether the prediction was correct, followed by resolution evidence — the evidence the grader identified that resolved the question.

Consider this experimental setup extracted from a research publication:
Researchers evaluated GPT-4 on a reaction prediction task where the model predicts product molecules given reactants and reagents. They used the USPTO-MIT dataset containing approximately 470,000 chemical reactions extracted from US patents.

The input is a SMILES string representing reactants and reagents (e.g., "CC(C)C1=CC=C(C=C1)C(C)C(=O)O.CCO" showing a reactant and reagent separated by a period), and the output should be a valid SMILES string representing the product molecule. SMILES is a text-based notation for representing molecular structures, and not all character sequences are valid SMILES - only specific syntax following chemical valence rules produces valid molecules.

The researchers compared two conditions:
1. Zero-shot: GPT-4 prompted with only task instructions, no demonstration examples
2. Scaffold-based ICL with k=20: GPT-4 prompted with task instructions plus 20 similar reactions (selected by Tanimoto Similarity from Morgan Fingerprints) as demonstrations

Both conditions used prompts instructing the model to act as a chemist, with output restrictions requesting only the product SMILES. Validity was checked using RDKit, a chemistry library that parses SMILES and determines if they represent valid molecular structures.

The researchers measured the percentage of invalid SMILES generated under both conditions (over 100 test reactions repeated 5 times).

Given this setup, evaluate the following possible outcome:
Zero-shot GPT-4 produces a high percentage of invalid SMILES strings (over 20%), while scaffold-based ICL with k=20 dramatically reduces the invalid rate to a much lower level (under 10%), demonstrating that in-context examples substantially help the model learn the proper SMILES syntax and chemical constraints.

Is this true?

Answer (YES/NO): NO